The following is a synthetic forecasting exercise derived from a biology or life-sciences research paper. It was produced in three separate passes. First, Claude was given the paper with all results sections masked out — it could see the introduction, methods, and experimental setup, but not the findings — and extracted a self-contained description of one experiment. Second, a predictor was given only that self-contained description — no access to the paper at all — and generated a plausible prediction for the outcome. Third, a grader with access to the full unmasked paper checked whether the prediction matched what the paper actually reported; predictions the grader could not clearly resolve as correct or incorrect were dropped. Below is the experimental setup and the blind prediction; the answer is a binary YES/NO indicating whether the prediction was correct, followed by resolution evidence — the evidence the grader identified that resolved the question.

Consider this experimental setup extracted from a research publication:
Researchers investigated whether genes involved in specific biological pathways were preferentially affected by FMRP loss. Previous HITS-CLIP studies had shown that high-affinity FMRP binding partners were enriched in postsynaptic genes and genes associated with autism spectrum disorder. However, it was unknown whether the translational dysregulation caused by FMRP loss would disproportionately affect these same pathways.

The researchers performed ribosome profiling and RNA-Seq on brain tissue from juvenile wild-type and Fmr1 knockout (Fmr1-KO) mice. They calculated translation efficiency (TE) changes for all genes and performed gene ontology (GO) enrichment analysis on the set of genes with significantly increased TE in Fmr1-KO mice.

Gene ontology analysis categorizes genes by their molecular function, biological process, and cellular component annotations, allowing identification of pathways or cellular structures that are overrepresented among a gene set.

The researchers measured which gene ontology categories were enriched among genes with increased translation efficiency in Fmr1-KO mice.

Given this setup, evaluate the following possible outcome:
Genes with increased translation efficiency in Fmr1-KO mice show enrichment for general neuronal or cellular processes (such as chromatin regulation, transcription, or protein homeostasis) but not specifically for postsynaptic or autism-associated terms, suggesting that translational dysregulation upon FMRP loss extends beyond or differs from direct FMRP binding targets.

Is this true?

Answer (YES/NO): NO